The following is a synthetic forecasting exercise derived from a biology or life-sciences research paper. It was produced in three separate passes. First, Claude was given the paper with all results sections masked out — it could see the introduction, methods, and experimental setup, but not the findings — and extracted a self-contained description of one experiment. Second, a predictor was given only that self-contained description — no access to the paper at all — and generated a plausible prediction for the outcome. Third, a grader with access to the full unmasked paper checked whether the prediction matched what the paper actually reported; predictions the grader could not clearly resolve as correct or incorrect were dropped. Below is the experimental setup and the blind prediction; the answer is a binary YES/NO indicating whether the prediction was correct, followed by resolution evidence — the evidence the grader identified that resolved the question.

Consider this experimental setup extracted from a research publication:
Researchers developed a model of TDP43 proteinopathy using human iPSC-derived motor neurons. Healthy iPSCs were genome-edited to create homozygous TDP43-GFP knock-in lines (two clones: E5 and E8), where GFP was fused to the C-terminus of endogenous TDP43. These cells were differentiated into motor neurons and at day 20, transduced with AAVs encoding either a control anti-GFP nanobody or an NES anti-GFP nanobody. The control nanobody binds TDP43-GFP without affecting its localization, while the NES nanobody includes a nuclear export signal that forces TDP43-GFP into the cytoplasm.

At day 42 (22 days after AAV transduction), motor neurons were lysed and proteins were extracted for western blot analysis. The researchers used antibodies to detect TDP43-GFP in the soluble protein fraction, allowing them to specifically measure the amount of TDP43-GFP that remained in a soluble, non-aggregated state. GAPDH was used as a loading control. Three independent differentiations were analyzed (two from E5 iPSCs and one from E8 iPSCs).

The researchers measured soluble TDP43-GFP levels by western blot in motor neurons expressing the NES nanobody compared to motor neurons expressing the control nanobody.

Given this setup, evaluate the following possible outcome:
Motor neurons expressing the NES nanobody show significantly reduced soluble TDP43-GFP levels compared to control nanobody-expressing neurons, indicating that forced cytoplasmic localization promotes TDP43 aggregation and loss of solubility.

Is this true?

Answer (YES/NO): YES